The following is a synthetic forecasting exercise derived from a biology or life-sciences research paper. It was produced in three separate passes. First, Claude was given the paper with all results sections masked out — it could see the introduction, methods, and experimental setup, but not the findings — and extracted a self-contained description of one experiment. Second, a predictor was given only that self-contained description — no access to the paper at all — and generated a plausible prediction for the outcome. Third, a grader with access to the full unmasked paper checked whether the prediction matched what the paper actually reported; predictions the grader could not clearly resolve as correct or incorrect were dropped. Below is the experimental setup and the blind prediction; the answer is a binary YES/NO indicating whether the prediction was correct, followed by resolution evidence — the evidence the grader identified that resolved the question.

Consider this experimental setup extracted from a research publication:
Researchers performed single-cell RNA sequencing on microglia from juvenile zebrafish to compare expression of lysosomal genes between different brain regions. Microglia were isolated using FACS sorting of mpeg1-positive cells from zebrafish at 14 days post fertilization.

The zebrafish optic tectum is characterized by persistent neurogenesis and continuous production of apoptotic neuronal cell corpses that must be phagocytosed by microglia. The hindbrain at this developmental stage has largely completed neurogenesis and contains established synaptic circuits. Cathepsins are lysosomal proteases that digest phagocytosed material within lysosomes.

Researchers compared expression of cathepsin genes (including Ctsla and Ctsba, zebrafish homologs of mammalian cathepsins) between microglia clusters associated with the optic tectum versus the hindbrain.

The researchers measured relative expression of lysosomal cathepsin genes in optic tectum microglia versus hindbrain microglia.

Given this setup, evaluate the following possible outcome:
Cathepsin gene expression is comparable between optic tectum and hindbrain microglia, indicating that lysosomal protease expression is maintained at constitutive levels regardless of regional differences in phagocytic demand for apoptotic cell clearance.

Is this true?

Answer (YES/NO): NO